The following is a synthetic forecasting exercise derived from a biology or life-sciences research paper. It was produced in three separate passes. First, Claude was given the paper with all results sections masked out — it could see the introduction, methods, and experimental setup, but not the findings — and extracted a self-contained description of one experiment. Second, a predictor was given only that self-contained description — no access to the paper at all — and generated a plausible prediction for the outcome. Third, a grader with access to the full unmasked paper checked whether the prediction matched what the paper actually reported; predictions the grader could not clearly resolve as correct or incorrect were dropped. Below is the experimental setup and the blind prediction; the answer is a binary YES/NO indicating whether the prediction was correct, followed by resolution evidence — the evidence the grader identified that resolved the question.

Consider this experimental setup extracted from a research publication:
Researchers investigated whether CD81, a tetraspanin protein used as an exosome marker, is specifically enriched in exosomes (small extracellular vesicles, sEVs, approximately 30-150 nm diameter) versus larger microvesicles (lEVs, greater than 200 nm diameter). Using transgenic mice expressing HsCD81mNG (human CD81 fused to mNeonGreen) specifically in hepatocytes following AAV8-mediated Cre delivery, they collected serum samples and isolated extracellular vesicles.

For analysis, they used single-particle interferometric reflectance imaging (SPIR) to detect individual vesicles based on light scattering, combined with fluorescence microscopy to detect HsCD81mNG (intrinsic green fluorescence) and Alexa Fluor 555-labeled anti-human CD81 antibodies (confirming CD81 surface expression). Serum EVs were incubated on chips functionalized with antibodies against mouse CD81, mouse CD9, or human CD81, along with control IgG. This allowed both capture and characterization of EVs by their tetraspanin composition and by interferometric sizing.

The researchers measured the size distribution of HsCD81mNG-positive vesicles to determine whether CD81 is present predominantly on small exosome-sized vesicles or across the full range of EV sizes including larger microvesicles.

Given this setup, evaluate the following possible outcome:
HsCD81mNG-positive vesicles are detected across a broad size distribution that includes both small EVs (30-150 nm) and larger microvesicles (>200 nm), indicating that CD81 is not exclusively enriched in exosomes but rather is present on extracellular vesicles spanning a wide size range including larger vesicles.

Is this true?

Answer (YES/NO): NO